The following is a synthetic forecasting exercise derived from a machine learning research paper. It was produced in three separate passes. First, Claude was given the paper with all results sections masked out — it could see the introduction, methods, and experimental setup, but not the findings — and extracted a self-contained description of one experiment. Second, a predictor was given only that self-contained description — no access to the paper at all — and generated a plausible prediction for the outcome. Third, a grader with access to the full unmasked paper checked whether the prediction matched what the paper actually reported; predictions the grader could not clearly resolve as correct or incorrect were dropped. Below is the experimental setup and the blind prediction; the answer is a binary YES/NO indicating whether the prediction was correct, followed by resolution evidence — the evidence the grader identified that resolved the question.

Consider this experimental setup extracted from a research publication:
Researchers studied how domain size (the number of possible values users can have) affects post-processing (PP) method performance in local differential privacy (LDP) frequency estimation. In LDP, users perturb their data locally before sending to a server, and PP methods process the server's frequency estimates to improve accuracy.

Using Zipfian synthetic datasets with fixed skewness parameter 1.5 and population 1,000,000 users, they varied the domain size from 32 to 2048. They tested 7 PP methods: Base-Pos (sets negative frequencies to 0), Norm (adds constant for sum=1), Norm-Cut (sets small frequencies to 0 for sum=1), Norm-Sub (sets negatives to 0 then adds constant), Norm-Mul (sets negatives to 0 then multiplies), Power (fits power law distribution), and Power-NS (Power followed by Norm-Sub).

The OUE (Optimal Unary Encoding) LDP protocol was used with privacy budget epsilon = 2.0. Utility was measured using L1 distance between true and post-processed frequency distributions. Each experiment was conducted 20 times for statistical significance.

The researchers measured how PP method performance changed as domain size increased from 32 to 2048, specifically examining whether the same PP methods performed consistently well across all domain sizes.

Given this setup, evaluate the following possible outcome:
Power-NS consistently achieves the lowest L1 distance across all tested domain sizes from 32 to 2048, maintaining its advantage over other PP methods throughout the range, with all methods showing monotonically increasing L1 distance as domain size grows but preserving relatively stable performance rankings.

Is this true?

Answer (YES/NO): NO